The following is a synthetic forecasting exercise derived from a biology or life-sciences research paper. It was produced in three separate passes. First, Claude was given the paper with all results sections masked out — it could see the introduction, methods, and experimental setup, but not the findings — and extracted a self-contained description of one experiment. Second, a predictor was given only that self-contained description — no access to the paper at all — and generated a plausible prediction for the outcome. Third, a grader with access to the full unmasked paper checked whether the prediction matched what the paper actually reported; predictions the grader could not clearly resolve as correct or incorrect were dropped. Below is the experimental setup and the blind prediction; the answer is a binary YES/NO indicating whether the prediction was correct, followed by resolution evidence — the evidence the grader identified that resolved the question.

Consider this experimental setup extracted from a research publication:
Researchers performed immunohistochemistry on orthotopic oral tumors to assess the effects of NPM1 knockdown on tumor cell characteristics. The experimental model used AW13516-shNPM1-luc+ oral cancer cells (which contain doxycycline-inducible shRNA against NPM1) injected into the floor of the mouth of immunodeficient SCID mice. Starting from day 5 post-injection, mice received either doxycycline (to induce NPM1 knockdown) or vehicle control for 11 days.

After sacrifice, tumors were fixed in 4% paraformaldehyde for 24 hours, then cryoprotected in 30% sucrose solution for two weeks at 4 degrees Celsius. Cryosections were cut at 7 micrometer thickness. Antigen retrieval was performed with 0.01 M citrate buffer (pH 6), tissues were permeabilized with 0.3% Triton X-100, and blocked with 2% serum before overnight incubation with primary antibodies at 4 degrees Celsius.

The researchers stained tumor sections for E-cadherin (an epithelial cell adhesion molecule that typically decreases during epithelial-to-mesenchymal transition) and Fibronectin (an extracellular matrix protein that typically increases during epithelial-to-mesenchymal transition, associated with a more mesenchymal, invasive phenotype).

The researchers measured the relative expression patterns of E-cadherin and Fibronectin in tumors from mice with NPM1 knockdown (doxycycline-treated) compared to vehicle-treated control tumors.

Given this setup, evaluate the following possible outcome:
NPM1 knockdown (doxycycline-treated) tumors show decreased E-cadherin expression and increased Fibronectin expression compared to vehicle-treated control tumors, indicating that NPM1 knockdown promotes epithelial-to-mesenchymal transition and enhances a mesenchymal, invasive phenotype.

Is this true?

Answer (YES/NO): NO